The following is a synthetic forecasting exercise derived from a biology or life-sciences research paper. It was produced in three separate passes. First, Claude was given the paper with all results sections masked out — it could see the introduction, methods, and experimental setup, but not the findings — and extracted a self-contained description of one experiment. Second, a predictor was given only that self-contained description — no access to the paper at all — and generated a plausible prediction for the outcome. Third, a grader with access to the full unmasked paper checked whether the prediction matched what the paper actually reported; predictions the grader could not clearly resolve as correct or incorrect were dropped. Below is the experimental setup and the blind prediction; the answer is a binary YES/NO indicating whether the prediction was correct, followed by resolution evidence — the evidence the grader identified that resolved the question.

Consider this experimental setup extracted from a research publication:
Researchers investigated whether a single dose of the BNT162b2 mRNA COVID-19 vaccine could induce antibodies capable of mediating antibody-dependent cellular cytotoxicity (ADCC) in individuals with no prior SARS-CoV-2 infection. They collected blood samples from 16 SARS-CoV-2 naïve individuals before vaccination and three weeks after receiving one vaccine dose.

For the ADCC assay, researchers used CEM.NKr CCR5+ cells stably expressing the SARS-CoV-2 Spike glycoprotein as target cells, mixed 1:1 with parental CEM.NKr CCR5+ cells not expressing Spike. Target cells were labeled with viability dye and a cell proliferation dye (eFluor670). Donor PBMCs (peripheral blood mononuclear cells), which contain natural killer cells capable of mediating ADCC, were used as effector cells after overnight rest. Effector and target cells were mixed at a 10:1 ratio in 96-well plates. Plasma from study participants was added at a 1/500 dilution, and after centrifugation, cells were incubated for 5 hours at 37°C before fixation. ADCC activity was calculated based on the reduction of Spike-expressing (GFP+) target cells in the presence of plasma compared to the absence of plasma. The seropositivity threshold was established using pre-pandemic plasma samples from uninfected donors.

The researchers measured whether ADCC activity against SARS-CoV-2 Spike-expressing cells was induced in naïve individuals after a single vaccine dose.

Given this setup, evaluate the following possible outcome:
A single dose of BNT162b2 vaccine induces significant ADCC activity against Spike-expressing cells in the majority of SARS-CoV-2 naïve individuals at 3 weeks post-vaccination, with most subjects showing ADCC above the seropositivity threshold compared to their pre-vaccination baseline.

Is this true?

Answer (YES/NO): YES